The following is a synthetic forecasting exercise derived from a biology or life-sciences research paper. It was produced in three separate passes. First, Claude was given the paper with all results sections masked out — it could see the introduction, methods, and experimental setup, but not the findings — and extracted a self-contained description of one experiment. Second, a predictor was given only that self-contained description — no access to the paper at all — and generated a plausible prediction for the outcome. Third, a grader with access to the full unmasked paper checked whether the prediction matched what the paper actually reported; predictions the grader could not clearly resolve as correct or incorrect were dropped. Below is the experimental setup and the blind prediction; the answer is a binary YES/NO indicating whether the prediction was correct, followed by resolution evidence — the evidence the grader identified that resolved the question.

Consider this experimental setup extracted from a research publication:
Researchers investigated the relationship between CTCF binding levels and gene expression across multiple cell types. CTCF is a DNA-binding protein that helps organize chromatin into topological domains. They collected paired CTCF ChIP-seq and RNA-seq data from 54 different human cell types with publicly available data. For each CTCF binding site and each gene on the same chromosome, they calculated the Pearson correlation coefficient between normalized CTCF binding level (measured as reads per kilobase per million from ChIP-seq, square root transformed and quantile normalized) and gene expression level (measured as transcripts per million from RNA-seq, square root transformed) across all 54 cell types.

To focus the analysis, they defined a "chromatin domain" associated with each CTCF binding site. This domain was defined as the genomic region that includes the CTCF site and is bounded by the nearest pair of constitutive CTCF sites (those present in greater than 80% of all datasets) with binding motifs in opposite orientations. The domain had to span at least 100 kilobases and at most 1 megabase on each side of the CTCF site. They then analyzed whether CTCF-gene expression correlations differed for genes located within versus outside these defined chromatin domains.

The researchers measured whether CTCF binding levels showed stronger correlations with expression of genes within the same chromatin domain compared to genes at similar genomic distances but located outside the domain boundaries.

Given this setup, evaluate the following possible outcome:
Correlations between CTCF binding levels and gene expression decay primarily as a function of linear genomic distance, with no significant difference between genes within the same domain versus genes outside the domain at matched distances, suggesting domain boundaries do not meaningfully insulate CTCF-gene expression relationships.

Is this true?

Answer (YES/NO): NO